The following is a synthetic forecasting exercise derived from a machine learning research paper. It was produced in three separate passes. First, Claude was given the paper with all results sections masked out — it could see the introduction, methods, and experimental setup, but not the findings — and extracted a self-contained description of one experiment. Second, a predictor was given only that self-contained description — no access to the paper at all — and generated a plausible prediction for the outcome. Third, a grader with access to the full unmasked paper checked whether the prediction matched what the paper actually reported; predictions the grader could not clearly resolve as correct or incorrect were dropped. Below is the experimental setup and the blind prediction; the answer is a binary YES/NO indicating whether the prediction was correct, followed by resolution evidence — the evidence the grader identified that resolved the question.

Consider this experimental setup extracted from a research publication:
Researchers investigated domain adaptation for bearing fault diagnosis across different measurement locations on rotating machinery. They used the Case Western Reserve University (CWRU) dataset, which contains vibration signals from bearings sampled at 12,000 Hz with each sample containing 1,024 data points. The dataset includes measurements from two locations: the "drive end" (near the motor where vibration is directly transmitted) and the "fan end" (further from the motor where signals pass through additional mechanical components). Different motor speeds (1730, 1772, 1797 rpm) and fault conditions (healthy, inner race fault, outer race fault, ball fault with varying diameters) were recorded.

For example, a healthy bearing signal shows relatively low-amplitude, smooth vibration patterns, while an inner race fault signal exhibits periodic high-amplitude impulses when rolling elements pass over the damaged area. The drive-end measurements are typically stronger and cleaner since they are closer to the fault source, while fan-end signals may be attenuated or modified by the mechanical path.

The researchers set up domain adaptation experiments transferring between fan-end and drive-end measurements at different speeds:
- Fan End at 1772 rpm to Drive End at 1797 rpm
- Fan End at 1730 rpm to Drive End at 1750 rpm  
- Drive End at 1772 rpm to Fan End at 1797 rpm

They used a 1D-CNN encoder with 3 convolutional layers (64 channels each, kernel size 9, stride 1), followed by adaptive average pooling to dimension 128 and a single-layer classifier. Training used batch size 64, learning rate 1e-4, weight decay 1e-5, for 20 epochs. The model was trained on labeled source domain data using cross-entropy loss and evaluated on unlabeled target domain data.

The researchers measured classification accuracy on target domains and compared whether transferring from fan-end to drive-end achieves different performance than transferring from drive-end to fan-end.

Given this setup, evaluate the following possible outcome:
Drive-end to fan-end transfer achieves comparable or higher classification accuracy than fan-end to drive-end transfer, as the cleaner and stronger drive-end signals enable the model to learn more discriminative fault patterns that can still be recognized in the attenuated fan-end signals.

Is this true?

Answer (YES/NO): NO